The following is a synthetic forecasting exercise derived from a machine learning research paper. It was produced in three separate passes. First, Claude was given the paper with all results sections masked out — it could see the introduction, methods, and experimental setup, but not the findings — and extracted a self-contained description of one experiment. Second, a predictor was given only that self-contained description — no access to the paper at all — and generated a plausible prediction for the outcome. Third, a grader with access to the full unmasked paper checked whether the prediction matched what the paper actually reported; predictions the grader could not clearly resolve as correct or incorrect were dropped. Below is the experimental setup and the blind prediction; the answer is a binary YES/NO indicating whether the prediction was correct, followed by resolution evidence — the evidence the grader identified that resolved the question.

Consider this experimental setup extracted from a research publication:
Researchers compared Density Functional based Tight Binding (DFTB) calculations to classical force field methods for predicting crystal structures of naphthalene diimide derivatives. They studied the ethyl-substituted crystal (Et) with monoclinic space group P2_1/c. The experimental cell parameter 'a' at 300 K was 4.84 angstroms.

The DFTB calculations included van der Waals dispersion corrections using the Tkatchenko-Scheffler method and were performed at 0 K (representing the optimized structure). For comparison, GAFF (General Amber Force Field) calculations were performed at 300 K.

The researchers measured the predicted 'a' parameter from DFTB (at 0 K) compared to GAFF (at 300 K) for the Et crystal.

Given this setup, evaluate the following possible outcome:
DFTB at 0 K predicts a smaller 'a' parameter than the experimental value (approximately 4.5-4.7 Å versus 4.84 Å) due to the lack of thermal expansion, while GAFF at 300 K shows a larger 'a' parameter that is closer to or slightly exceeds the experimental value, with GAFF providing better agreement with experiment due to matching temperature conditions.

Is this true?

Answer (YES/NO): YES